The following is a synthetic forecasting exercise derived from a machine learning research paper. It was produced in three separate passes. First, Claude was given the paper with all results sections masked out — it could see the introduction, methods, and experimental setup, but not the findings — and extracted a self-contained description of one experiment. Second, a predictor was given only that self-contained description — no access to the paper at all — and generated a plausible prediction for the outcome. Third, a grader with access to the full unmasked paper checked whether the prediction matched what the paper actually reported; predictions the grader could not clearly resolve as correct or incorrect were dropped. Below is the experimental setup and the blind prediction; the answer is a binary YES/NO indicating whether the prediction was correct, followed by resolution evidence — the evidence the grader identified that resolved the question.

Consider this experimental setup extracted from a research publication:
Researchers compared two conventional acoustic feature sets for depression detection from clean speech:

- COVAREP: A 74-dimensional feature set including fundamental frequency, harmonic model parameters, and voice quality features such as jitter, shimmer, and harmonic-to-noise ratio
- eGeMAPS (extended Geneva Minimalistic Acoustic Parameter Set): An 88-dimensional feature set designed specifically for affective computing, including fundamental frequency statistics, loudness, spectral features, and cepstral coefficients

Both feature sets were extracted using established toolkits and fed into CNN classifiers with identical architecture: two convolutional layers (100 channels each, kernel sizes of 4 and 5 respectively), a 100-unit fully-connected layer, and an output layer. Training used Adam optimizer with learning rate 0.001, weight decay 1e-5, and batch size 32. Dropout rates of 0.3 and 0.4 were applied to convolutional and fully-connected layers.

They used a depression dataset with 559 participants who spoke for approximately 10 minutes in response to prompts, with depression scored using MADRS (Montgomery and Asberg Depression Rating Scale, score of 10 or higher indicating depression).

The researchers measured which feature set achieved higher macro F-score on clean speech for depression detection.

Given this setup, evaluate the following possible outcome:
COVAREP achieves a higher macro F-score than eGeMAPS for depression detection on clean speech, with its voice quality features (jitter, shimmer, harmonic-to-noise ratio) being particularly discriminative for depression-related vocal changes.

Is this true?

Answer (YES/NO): NO